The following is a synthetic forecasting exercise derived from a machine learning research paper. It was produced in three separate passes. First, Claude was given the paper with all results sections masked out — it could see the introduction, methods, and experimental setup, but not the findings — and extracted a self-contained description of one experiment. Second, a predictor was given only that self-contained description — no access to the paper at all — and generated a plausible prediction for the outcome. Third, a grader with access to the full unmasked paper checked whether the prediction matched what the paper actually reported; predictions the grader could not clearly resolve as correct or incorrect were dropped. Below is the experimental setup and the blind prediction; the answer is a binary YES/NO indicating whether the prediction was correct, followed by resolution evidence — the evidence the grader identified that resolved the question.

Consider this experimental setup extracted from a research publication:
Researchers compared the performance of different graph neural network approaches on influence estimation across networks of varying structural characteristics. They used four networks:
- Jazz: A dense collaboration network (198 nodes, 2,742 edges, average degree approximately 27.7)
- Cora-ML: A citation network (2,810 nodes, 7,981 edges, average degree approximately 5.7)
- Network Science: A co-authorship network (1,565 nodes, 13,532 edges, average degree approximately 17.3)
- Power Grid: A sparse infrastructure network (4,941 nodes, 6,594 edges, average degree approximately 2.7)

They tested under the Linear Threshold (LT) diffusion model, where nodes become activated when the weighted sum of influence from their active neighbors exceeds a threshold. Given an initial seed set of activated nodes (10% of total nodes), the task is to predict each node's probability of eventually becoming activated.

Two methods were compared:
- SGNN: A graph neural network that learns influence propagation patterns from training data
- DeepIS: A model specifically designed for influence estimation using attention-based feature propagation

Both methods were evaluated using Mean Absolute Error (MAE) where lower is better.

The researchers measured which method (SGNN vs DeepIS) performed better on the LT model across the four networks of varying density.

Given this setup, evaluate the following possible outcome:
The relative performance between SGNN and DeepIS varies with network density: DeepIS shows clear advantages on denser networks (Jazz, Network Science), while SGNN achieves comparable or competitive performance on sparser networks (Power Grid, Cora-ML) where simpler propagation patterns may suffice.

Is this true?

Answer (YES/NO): NO